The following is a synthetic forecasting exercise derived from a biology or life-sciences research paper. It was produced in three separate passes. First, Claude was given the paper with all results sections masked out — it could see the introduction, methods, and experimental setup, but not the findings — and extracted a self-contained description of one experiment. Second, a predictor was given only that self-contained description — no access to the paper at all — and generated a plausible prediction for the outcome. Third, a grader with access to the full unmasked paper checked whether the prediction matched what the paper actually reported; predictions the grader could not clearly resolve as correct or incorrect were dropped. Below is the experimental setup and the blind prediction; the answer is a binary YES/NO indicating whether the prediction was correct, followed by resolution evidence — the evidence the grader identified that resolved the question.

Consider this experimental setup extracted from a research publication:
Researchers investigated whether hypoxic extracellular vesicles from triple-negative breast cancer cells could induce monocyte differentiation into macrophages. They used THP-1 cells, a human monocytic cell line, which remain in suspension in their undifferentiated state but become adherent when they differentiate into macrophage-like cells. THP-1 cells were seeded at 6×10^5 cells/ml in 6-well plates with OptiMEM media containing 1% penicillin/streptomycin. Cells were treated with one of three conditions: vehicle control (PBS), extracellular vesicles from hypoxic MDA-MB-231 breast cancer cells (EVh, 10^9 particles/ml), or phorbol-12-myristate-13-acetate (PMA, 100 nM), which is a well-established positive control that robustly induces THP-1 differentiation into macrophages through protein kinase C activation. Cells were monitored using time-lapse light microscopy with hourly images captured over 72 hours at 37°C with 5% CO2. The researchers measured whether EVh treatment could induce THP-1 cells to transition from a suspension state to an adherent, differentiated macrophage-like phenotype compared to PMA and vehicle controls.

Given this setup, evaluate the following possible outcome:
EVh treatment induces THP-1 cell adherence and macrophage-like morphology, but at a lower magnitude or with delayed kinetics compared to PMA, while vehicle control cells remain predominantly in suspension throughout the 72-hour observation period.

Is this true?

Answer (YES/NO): NO